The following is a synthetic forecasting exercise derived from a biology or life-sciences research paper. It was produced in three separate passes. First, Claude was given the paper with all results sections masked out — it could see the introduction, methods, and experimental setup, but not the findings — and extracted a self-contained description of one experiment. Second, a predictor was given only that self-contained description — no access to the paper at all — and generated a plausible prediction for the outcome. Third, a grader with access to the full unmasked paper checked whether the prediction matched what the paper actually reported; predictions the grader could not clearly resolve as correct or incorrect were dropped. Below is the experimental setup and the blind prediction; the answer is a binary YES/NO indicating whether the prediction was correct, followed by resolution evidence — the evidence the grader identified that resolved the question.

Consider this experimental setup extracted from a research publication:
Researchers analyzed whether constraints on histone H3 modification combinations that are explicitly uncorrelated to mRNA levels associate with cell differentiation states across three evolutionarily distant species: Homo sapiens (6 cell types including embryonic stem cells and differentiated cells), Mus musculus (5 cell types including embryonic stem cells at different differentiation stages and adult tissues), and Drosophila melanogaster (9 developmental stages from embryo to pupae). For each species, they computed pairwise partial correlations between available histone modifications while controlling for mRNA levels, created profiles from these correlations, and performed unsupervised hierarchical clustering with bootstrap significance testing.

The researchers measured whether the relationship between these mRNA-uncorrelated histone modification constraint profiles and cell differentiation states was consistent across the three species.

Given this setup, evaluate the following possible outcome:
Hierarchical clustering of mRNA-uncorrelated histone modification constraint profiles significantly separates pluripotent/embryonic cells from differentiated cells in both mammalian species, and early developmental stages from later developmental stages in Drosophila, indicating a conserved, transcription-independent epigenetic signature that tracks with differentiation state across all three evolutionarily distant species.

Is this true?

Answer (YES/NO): YES